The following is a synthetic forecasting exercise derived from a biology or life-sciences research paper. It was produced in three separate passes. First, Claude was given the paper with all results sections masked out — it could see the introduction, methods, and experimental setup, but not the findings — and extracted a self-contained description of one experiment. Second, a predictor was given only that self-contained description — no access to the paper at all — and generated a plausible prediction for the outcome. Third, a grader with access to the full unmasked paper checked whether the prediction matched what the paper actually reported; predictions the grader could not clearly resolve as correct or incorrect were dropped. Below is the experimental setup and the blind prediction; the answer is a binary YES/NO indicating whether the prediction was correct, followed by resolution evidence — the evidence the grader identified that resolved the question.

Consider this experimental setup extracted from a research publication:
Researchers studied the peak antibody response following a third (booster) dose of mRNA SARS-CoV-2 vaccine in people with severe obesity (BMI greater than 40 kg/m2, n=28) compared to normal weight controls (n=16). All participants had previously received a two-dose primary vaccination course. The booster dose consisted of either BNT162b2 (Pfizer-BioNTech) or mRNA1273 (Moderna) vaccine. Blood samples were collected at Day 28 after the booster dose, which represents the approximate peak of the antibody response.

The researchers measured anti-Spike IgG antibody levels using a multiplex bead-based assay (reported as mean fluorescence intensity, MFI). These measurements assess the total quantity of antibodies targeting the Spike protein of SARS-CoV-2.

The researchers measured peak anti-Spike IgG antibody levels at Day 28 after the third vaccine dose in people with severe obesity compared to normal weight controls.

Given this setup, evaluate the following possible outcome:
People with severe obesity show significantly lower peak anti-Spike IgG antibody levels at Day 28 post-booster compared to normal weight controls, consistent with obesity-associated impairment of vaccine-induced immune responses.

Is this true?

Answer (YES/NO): NO